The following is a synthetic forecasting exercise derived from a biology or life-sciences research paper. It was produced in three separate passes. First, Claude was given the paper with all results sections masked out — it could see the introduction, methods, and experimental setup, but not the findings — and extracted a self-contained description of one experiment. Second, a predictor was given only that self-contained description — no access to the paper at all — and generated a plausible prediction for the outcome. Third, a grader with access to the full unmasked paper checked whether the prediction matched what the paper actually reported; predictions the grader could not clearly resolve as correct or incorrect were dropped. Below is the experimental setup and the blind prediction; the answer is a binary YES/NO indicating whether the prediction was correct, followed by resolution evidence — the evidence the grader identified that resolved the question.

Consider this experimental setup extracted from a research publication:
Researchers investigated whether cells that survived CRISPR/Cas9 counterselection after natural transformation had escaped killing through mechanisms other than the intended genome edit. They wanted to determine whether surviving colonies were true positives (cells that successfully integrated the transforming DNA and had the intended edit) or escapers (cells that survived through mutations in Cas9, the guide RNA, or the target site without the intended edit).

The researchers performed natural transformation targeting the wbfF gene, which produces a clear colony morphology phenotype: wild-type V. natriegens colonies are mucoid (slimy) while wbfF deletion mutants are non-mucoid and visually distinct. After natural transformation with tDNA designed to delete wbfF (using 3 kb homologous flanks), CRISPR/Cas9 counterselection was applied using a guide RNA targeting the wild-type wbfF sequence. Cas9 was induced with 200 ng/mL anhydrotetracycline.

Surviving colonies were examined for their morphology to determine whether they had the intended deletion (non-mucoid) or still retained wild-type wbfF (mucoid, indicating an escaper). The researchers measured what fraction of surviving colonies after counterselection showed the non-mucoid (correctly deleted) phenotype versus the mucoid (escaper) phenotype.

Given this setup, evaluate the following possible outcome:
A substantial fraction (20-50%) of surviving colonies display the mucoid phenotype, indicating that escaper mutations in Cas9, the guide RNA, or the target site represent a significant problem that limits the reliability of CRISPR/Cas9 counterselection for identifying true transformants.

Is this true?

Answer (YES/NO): NO